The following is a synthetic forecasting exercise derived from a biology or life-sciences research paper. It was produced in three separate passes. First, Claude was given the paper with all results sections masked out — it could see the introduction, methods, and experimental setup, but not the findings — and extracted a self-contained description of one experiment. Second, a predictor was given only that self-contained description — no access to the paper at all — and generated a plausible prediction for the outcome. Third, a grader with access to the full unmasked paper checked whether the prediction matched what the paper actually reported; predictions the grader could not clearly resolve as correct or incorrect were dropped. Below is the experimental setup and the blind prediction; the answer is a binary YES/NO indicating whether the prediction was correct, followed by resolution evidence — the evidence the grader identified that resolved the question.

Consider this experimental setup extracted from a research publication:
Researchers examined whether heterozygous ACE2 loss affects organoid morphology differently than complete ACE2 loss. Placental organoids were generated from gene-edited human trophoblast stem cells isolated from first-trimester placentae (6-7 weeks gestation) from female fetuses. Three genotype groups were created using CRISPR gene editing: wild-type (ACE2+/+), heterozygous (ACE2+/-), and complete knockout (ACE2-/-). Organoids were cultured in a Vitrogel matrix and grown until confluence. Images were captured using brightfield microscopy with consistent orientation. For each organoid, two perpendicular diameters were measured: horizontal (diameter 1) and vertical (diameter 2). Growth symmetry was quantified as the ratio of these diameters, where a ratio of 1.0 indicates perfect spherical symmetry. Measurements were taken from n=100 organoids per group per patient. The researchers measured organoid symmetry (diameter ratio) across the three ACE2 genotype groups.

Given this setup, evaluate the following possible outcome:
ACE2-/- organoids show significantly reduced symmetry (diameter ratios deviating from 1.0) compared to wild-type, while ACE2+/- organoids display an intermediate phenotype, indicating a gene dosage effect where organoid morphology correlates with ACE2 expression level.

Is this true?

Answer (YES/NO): NO